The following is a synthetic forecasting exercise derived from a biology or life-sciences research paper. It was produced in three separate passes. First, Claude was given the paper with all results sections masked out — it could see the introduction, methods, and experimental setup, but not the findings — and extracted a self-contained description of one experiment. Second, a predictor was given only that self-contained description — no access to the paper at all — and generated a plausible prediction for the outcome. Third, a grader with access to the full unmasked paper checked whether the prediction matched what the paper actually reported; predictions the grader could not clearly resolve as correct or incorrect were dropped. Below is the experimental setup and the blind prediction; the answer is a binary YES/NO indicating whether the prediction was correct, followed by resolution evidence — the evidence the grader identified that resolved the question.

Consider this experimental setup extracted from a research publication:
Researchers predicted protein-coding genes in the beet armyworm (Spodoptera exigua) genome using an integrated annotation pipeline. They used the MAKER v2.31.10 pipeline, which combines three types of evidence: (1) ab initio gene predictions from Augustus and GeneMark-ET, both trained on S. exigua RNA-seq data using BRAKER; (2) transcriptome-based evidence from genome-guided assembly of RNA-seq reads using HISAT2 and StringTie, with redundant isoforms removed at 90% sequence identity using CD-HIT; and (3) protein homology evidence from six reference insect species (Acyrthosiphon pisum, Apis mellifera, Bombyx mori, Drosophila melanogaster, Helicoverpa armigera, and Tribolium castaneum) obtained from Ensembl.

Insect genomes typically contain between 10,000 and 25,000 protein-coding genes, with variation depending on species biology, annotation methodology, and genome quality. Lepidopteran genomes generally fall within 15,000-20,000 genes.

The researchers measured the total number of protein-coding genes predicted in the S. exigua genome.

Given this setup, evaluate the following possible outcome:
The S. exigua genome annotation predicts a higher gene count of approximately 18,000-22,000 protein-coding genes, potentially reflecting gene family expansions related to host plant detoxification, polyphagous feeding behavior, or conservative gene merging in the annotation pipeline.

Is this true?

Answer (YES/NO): NO